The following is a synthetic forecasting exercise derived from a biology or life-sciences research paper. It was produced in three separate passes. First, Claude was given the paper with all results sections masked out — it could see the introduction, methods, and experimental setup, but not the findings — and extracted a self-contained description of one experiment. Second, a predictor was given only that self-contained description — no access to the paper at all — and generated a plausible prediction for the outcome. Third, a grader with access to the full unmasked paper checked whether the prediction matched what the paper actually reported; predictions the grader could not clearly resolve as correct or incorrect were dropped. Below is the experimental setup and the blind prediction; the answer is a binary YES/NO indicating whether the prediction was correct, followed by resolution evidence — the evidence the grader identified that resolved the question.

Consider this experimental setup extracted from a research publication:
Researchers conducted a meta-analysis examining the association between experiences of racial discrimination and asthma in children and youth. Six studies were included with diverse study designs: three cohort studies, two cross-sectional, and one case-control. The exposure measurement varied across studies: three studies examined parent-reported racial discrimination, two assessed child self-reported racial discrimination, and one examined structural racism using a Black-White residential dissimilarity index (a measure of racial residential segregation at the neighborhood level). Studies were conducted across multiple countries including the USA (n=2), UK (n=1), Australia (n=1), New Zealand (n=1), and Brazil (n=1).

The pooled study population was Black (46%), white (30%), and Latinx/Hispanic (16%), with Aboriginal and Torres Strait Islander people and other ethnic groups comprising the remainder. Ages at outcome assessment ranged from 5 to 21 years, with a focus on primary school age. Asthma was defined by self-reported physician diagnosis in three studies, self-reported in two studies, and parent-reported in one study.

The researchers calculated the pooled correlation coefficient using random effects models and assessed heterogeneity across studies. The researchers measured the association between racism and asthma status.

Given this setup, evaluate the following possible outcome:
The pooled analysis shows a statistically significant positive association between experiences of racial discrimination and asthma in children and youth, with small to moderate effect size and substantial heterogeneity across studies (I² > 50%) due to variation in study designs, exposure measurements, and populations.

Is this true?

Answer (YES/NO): YES